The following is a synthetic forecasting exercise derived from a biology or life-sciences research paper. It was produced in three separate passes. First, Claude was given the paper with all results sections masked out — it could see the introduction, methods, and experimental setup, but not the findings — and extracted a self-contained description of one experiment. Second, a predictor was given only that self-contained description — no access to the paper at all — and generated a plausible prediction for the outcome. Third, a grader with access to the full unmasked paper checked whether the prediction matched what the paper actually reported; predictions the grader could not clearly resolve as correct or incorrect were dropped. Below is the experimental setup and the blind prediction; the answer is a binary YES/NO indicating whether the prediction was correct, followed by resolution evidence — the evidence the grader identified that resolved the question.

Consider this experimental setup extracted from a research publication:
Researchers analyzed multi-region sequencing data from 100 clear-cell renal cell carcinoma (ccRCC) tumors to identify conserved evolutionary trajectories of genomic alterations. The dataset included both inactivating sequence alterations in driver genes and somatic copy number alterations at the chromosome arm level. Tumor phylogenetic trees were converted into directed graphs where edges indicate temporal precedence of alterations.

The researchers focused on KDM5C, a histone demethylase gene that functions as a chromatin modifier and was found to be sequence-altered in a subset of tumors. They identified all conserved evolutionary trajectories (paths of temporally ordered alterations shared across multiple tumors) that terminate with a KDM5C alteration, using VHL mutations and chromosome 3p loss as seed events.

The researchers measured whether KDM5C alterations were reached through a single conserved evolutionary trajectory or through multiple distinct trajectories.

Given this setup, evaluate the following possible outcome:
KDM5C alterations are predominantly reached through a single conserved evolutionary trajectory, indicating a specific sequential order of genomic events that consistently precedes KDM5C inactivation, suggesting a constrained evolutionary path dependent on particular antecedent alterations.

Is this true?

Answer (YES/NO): NO